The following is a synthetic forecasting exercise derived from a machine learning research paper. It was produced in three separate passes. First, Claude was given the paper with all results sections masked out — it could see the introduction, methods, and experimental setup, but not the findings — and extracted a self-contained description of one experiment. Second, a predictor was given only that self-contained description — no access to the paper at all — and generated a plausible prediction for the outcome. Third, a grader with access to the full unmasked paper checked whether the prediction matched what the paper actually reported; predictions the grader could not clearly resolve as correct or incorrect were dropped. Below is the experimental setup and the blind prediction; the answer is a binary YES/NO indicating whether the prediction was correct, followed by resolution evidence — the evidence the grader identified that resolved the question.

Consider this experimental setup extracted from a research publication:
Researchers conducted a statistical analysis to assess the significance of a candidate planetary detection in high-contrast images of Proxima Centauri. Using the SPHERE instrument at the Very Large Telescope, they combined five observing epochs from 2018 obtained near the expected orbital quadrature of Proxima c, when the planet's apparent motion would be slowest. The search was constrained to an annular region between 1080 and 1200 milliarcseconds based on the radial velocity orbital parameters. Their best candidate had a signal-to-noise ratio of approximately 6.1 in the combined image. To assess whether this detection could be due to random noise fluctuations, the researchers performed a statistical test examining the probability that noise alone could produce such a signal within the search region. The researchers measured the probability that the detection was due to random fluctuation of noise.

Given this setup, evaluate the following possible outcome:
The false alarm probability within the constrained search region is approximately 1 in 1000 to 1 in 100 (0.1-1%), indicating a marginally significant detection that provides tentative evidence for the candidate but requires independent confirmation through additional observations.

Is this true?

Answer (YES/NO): YES